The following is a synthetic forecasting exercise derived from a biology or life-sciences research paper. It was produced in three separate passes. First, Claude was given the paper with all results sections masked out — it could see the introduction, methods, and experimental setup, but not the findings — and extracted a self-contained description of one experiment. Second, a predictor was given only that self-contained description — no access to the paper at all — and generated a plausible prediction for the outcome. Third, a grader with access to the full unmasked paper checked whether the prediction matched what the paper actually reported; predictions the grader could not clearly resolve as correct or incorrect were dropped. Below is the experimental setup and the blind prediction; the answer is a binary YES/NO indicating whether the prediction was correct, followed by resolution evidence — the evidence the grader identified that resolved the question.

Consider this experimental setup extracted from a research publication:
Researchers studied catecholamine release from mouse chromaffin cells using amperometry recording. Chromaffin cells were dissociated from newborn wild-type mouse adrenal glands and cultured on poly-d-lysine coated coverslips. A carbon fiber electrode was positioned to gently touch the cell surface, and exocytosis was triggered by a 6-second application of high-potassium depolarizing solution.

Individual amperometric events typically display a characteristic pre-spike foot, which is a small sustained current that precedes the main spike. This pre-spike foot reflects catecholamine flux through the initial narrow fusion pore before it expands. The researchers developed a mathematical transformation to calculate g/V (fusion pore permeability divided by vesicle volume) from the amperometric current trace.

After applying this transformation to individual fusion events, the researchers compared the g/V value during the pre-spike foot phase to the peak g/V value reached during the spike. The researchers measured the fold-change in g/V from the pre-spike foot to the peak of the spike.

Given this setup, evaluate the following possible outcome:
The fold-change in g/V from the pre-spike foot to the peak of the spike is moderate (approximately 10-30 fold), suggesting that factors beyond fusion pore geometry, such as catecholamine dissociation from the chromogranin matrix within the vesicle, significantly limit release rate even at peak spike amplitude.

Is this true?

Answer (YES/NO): YES